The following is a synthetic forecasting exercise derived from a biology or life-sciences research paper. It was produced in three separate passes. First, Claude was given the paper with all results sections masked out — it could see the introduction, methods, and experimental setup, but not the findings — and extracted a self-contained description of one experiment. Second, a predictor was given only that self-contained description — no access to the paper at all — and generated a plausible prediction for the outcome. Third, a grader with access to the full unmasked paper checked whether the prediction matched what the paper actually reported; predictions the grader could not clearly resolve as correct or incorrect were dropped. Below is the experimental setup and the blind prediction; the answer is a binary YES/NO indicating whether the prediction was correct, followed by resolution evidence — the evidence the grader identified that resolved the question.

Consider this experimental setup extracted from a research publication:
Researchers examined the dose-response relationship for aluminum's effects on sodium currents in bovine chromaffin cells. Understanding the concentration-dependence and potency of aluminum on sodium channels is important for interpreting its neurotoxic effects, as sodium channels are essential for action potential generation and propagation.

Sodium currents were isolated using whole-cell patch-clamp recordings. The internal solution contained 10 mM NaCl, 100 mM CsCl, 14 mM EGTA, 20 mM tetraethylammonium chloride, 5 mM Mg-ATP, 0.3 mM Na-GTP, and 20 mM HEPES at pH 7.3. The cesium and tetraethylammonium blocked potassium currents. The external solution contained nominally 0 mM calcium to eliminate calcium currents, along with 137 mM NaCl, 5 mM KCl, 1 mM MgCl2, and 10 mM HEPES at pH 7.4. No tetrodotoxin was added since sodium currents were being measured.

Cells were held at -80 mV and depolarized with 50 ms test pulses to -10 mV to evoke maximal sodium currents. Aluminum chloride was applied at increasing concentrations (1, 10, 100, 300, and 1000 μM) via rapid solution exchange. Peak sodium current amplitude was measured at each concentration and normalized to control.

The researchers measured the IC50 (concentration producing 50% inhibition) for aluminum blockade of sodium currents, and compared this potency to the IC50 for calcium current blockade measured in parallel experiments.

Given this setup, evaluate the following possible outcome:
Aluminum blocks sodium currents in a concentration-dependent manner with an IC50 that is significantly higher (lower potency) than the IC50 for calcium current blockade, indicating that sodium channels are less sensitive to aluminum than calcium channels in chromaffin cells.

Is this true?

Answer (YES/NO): NO